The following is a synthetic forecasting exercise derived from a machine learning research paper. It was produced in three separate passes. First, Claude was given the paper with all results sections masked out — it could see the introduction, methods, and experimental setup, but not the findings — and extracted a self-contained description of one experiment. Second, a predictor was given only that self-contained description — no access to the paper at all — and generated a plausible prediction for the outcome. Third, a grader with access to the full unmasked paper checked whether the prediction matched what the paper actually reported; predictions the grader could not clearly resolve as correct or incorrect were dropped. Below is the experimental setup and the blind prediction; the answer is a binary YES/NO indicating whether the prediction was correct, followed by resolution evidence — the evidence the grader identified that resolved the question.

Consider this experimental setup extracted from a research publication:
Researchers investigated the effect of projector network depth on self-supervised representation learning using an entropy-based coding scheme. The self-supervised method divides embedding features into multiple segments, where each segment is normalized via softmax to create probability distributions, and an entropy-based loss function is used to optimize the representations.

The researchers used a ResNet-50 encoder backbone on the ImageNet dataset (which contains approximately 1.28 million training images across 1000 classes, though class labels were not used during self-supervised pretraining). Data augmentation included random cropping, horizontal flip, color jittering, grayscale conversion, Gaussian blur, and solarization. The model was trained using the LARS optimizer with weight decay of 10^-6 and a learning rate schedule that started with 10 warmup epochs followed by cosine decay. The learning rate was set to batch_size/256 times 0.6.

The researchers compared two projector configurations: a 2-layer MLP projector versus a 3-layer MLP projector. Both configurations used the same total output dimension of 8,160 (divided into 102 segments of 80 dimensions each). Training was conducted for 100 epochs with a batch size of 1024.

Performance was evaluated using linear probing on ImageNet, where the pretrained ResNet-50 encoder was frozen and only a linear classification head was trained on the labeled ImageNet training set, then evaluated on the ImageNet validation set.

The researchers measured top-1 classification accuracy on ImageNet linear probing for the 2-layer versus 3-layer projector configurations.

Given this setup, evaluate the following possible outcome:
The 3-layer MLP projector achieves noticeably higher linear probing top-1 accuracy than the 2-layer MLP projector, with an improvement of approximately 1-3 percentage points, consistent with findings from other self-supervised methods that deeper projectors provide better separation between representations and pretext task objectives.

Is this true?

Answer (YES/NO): NO